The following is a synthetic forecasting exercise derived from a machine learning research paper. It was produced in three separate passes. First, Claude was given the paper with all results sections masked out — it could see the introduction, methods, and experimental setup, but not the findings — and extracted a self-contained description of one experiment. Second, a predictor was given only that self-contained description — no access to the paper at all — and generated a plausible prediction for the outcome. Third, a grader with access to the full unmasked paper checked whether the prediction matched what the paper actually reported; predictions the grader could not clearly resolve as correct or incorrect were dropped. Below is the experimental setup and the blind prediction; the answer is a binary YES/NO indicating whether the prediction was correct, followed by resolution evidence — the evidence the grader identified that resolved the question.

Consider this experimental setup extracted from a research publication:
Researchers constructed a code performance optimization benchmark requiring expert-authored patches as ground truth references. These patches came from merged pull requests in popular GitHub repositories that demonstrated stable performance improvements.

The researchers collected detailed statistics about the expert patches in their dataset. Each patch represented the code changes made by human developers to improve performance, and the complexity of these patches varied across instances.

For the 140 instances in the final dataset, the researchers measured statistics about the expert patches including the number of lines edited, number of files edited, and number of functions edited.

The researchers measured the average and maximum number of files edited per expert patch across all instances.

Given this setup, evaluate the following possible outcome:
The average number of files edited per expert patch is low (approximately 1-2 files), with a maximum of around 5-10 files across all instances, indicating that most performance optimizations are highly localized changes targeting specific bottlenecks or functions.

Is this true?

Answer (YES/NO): NO